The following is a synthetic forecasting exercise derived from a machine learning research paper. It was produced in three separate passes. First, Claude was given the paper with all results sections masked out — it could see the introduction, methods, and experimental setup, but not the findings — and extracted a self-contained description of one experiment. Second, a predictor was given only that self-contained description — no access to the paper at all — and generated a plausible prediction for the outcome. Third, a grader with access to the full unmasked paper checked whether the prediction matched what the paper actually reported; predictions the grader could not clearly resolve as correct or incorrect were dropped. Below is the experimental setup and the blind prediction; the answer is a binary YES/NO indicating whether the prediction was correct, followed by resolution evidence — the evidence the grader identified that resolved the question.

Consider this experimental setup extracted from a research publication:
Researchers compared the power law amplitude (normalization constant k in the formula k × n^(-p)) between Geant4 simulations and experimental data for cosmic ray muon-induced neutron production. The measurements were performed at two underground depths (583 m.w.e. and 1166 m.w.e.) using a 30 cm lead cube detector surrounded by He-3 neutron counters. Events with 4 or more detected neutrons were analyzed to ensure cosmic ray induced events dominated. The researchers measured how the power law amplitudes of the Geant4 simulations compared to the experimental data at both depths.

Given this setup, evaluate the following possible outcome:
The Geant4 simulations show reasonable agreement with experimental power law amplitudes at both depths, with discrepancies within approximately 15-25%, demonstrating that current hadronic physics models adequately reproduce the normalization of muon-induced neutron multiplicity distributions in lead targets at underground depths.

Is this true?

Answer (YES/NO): NO